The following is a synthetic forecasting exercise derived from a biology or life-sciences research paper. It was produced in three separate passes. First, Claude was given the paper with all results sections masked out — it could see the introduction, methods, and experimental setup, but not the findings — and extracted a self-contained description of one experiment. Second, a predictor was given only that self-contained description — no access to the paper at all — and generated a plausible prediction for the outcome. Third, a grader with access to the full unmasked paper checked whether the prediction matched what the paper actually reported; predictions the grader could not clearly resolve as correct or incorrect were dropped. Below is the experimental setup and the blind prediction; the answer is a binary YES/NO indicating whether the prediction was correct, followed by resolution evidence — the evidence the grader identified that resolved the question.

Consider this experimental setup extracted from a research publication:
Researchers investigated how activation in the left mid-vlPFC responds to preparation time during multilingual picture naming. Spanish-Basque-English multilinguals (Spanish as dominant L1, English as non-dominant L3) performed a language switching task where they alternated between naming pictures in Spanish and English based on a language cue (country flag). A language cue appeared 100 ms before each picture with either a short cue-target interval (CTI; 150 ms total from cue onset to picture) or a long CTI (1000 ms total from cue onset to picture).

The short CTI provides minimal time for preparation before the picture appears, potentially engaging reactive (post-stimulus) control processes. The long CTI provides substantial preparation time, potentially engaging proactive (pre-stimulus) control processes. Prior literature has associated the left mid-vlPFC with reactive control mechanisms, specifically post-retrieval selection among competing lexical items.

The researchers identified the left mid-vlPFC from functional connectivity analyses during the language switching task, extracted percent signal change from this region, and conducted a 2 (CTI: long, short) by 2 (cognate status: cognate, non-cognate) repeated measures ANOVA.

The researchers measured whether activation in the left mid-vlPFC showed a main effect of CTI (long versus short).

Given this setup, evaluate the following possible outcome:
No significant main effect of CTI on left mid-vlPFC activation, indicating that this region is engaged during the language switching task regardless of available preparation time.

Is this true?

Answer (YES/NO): YES